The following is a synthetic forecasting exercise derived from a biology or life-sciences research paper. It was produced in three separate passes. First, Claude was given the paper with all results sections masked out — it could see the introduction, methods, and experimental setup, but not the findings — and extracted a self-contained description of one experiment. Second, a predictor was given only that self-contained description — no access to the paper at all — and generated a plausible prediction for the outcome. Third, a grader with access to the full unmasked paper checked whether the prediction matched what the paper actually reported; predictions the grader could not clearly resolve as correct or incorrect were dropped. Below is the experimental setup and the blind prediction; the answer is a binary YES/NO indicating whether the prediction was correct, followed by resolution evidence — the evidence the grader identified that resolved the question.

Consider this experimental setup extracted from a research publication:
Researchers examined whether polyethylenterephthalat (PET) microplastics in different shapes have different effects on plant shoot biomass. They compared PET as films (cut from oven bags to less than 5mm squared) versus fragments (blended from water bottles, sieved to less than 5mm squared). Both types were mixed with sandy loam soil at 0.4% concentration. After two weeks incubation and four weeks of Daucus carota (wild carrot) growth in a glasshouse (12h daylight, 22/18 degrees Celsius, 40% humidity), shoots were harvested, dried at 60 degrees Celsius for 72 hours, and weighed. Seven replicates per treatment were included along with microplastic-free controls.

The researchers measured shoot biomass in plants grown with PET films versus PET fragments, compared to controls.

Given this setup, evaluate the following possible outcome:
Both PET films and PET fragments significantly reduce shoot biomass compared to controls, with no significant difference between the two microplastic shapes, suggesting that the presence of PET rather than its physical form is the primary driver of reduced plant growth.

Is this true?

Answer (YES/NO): NO